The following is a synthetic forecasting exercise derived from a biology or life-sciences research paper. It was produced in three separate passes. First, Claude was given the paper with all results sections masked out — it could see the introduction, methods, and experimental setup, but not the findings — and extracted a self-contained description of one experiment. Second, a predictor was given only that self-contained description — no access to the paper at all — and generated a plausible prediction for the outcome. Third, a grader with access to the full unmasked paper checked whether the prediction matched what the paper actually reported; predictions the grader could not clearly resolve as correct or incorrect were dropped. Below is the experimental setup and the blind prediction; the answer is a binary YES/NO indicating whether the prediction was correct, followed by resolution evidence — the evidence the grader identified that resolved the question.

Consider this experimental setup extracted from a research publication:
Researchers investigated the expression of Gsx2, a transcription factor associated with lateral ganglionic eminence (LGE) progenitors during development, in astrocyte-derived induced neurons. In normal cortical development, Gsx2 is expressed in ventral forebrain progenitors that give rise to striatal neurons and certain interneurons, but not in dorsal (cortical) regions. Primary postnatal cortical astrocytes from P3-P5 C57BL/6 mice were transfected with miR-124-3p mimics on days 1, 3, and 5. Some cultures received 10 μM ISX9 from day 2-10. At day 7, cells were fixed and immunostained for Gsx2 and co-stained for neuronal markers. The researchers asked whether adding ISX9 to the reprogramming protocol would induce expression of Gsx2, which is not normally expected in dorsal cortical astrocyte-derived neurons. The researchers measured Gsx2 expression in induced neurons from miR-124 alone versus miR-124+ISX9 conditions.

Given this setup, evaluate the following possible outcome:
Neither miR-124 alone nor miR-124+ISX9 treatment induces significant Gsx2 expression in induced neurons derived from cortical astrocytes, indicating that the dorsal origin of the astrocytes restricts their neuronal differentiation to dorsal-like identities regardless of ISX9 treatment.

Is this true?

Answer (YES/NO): YES